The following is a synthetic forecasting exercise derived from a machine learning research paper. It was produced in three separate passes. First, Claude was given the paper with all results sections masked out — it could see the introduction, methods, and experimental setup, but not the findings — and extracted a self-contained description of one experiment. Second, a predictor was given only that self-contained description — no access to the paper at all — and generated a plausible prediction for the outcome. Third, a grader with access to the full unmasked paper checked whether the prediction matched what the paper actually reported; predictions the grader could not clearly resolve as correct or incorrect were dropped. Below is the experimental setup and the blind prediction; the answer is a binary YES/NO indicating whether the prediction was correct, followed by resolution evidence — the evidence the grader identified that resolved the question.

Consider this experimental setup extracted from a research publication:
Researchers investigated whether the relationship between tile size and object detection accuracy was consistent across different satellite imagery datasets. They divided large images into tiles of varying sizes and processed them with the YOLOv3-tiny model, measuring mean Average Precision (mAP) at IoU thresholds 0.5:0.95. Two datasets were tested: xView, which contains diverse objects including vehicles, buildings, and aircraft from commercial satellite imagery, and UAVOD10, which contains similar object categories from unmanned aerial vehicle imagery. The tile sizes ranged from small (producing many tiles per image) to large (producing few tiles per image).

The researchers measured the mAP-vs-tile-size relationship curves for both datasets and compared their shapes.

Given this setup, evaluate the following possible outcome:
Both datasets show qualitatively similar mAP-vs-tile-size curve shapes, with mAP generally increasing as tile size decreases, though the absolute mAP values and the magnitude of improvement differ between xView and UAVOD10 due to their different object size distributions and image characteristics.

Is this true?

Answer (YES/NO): NO